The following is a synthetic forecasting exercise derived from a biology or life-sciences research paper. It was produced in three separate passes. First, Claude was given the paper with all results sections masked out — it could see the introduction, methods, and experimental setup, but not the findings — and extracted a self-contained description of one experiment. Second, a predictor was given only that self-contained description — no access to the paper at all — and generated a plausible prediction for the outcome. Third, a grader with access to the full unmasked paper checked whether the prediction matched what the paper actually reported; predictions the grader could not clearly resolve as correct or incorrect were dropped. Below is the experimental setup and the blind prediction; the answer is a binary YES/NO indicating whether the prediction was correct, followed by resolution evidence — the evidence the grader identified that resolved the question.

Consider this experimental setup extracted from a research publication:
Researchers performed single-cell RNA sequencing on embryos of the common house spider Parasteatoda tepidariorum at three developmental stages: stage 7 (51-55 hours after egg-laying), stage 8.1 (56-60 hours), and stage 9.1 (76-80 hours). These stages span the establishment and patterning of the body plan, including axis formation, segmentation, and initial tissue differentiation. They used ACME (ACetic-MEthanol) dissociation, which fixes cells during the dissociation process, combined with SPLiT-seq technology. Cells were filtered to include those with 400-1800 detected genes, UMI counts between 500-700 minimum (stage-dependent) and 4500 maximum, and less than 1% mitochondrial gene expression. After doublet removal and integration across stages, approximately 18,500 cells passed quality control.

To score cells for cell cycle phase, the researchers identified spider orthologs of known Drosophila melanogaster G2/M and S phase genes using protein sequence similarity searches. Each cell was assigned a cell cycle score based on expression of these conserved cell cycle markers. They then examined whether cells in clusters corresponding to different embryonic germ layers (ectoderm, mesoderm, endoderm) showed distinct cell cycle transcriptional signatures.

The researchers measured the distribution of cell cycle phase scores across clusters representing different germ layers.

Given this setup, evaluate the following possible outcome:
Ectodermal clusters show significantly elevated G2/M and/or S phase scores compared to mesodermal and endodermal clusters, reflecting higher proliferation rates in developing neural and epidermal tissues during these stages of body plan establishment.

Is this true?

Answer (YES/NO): YES